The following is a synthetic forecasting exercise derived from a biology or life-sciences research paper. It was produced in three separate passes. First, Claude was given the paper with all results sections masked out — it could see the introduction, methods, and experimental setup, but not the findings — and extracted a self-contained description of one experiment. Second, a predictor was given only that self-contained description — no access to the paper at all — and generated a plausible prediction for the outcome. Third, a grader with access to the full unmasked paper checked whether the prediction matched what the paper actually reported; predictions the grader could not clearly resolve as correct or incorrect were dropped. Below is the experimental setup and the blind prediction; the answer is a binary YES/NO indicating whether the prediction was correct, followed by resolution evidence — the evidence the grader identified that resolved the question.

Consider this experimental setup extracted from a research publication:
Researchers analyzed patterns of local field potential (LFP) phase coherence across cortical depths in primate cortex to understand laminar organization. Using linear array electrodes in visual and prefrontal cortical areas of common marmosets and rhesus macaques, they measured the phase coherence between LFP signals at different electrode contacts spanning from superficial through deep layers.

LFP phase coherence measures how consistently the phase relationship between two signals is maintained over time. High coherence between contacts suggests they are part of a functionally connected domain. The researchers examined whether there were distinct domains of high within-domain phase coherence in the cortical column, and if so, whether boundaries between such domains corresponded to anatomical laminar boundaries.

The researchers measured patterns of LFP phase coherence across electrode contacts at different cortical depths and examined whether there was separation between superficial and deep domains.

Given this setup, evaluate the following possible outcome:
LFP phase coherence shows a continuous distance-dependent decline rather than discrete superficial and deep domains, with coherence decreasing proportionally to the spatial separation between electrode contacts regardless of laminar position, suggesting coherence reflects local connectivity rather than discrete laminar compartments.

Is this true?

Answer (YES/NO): NO